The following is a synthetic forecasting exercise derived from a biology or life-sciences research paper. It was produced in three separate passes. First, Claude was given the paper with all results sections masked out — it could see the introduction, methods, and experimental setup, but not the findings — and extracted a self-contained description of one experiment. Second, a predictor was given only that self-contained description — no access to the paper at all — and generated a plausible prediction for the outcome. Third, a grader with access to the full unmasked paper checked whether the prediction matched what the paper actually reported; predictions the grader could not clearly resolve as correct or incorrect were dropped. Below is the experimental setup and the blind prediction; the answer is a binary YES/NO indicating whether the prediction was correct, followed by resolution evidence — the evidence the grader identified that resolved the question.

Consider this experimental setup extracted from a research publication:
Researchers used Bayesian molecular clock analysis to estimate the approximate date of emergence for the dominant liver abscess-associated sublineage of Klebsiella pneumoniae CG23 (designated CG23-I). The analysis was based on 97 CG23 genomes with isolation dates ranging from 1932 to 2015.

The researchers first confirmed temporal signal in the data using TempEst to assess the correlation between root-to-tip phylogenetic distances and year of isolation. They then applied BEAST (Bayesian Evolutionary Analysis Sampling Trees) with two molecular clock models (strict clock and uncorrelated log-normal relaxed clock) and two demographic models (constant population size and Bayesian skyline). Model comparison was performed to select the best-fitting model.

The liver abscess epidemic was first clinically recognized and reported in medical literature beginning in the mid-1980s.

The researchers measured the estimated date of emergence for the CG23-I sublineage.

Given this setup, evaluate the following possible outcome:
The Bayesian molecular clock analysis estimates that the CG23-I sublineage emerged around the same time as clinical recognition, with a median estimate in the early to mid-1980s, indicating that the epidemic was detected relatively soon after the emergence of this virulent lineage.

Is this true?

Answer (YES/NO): NO